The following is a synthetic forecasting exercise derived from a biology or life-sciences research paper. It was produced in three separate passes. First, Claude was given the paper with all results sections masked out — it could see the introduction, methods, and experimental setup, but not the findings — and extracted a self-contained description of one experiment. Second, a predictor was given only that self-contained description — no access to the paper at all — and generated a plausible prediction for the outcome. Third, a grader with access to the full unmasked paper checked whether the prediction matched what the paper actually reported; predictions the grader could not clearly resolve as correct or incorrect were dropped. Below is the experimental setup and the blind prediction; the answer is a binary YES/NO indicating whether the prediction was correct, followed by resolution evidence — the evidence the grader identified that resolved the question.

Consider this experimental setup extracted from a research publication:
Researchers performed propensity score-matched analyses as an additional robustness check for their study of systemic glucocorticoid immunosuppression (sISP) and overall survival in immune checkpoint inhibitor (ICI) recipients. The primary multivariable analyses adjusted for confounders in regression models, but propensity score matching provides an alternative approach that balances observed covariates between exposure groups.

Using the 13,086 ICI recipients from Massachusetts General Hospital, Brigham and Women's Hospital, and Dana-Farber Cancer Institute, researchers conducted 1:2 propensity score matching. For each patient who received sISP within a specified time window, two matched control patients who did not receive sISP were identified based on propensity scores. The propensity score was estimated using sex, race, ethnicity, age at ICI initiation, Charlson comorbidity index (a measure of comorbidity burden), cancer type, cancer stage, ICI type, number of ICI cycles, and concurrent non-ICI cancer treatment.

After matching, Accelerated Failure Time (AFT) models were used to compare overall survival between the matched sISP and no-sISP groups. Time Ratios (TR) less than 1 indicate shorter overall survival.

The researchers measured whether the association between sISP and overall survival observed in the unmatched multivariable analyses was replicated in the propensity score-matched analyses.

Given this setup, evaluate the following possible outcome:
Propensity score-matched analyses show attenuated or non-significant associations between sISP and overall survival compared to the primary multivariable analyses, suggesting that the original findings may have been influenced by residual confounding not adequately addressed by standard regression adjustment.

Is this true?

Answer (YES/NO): NO